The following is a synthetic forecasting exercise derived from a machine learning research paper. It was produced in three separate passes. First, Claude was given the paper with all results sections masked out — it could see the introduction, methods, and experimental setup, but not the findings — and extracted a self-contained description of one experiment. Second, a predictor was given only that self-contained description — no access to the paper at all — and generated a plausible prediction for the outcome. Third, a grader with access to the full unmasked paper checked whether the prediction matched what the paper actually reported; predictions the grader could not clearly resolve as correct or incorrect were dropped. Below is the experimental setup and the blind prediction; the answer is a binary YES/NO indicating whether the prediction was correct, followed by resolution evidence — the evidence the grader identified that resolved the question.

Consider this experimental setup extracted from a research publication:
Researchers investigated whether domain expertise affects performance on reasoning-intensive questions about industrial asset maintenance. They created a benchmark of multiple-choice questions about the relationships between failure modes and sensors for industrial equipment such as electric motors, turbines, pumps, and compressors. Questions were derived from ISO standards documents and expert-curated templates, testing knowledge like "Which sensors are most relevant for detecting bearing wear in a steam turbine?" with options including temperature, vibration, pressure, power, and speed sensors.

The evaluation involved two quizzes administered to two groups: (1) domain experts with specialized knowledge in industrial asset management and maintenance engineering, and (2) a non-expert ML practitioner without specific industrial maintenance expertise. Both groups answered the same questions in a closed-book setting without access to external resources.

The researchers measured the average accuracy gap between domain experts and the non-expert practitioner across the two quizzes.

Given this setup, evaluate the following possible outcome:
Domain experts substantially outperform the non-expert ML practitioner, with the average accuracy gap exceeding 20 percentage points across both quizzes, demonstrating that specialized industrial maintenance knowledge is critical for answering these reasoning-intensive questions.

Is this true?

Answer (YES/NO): YES